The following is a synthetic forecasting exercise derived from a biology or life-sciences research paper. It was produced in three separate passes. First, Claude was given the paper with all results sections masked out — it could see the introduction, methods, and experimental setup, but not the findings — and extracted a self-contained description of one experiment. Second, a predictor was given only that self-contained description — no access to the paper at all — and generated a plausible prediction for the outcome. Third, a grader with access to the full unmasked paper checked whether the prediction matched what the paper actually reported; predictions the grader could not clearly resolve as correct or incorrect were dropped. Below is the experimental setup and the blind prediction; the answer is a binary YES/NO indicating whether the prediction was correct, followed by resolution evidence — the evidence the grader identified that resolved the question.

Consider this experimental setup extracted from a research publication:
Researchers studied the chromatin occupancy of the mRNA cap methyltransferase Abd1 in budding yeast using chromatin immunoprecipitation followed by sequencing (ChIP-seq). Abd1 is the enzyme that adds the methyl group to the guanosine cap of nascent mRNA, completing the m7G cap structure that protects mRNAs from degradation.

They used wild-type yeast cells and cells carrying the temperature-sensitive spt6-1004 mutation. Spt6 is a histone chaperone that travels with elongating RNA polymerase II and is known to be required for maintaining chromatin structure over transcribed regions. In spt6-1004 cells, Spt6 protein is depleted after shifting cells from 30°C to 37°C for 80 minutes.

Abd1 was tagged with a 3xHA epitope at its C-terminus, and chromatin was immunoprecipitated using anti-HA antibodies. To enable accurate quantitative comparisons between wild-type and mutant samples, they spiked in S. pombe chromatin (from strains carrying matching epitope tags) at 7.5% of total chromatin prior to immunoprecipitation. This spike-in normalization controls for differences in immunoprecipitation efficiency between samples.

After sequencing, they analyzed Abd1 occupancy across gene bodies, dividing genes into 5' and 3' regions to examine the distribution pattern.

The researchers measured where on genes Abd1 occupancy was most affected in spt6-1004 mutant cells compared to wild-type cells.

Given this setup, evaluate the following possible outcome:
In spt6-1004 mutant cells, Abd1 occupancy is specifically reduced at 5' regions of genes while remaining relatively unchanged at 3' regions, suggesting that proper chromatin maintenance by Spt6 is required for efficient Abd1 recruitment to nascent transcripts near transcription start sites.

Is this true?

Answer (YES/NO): NO